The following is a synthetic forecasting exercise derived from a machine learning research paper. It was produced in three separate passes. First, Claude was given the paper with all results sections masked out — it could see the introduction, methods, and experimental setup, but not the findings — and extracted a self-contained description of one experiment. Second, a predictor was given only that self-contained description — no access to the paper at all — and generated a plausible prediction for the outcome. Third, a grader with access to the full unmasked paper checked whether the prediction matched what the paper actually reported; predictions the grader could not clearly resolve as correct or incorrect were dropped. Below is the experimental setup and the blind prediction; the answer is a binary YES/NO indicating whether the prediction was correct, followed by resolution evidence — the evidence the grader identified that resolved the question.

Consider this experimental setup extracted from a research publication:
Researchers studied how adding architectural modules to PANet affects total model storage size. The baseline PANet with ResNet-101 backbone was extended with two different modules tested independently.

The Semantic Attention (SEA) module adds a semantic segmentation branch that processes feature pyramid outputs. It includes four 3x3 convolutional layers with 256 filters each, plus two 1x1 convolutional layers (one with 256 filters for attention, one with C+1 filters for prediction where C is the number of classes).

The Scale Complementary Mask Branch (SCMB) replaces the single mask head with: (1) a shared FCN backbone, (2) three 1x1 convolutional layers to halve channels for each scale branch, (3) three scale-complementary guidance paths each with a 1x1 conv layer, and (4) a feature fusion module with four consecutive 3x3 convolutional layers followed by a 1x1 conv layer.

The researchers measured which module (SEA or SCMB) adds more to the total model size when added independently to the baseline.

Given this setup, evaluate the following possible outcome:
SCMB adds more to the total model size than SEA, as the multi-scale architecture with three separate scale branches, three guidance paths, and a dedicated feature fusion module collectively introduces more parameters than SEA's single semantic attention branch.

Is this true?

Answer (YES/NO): NO